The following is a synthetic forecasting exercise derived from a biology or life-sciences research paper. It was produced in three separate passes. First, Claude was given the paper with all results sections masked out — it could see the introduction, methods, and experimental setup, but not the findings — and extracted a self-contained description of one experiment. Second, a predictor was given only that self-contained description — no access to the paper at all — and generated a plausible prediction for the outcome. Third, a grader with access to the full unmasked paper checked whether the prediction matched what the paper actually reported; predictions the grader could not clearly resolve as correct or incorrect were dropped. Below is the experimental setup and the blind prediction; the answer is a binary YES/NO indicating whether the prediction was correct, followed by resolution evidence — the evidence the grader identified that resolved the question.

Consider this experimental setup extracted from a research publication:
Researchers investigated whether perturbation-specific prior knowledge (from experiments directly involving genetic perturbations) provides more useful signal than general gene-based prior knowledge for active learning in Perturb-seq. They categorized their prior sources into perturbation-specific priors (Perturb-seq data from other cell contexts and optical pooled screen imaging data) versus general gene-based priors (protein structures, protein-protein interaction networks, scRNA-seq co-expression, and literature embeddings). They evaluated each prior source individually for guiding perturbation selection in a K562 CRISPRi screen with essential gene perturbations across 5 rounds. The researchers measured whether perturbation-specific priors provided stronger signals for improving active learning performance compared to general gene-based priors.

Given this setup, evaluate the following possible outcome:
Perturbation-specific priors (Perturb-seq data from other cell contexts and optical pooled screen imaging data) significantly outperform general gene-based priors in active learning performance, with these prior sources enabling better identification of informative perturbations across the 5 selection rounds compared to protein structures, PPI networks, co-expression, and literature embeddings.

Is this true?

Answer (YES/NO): YES